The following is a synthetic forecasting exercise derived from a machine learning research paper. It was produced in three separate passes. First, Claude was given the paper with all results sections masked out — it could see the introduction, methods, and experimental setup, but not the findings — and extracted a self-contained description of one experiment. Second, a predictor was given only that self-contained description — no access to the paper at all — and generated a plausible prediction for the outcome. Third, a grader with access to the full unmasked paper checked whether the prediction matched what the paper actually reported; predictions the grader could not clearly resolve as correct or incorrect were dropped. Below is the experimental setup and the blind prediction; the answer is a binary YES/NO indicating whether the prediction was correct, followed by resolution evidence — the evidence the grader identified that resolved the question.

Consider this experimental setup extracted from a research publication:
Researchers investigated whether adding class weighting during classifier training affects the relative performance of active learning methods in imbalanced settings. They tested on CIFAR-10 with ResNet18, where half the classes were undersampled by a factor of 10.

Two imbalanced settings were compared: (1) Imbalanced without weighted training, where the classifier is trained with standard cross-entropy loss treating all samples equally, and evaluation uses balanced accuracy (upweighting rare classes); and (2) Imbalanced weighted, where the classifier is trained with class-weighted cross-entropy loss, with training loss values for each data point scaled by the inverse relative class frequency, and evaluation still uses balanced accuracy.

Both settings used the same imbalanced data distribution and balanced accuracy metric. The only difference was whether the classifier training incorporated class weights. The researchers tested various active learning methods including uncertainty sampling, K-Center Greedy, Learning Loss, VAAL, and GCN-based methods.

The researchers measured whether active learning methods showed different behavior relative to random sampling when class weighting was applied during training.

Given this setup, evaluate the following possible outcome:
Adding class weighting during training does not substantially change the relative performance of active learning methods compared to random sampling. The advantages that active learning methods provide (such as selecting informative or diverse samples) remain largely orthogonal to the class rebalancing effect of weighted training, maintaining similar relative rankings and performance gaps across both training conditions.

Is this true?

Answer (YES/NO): NO